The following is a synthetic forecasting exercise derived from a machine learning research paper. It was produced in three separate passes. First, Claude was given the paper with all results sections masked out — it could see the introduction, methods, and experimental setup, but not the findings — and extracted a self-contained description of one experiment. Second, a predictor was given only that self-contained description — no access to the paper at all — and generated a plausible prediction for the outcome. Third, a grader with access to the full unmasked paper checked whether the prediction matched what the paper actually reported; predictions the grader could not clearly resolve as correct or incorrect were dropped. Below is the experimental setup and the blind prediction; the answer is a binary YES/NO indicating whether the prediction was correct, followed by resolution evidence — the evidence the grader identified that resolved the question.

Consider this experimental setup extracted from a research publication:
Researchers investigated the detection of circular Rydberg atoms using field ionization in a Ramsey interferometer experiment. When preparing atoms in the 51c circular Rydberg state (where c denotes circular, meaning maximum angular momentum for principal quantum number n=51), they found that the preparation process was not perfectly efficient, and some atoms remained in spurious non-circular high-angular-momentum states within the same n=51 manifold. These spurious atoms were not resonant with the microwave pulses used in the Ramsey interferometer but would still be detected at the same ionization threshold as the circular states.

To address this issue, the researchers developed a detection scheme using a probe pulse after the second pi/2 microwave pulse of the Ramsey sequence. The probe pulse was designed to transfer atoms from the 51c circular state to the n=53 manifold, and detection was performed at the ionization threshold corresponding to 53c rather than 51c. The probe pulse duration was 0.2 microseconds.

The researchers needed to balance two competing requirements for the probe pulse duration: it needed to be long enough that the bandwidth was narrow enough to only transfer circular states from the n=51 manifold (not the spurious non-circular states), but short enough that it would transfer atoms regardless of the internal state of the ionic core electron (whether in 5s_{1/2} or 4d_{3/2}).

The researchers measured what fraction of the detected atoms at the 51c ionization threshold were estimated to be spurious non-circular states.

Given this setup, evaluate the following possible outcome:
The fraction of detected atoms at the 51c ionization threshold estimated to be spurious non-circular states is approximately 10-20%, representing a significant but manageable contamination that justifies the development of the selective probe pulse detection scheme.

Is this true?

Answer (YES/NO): YES